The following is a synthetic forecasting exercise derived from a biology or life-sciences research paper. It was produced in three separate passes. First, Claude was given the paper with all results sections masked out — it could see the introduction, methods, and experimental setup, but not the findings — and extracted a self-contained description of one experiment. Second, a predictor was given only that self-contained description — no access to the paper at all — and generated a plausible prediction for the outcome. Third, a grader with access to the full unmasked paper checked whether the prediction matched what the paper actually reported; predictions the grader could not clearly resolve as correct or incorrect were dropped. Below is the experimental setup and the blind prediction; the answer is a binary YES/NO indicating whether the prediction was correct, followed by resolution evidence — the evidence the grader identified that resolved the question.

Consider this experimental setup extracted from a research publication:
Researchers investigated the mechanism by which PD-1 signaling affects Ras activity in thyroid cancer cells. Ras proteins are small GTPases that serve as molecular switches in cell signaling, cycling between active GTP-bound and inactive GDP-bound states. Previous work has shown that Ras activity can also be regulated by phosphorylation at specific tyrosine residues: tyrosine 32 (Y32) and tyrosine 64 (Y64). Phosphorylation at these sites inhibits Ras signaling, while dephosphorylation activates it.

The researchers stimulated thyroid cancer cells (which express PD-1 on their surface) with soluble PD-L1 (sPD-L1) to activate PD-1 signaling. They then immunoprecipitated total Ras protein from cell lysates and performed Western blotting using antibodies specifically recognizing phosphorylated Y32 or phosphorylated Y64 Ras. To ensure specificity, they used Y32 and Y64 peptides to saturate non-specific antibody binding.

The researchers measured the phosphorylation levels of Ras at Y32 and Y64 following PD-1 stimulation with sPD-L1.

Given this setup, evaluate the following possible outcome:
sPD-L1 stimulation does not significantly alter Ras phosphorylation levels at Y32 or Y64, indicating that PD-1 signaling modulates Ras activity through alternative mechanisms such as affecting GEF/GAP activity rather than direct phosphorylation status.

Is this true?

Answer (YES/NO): NO